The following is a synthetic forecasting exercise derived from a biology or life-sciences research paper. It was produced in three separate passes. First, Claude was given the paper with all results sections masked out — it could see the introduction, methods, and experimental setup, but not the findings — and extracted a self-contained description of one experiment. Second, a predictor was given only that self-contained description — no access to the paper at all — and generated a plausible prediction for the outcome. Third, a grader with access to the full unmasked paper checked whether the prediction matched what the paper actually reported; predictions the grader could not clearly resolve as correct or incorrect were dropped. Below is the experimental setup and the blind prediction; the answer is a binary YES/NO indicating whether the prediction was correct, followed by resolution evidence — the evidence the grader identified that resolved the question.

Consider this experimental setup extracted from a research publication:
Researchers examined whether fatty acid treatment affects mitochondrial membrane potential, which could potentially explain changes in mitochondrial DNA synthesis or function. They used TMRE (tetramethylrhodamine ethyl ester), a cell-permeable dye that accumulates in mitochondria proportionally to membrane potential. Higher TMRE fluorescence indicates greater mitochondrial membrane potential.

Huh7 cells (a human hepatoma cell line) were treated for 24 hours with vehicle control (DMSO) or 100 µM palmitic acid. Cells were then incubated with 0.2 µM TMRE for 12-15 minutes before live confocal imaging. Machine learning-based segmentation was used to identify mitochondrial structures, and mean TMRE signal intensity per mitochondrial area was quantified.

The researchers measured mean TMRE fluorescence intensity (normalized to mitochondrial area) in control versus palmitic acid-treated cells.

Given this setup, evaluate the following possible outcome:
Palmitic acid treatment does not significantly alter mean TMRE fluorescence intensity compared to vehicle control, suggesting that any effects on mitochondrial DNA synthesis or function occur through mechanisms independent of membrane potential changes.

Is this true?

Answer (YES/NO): NO